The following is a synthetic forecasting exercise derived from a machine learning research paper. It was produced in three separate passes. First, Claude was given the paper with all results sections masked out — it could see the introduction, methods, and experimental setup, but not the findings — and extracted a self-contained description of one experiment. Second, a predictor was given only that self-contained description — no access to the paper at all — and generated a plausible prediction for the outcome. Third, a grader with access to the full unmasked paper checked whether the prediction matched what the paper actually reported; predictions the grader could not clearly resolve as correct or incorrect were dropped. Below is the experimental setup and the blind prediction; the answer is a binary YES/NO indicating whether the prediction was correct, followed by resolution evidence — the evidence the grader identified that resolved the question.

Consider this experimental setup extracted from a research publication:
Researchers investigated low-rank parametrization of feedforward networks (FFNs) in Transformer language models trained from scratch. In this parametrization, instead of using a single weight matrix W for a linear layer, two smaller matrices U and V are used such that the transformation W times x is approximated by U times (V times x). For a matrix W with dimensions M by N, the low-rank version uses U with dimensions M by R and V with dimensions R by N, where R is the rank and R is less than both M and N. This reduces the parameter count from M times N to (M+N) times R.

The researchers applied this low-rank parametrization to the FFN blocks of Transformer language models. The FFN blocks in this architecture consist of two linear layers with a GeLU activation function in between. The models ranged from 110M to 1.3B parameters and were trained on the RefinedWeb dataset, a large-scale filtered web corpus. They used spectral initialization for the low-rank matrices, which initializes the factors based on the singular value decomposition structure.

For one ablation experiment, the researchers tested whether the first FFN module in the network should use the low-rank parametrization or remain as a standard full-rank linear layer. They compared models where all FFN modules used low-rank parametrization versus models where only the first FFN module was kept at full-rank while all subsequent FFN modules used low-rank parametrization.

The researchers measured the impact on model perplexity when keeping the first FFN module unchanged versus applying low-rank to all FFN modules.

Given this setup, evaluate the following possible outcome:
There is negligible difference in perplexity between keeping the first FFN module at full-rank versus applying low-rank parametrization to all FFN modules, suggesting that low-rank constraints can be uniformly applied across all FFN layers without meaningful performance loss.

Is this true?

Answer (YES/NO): NO